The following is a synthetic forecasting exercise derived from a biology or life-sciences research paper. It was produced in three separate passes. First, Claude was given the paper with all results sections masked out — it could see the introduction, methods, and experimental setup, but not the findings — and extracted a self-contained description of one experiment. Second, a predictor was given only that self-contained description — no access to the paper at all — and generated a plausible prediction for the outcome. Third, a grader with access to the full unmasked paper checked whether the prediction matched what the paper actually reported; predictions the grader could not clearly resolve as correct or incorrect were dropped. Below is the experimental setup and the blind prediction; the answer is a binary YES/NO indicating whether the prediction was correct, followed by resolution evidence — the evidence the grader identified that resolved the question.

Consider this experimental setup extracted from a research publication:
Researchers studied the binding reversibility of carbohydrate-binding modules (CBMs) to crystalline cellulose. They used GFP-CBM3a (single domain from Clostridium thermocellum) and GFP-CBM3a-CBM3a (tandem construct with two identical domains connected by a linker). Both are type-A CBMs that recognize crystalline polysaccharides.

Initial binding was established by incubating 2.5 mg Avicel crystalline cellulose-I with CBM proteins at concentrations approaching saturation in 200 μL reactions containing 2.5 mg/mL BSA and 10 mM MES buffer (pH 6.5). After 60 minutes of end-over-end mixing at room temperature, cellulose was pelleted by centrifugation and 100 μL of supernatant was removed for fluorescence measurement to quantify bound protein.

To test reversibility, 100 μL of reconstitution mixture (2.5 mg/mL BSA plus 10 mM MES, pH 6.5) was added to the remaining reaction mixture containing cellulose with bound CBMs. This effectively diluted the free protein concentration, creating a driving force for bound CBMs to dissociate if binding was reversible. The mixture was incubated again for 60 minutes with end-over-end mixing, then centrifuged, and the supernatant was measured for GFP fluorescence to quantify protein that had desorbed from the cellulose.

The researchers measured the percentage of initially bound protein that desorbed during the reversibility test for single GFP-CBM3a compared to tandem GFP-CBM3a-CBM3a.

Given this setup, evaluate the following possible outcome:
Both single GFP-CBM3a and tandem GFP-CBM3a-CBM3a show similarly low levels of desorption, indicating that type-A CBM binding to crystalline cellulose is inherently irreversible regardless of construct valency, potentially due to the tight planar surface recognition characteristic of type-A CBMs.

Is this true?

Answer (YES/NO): NO